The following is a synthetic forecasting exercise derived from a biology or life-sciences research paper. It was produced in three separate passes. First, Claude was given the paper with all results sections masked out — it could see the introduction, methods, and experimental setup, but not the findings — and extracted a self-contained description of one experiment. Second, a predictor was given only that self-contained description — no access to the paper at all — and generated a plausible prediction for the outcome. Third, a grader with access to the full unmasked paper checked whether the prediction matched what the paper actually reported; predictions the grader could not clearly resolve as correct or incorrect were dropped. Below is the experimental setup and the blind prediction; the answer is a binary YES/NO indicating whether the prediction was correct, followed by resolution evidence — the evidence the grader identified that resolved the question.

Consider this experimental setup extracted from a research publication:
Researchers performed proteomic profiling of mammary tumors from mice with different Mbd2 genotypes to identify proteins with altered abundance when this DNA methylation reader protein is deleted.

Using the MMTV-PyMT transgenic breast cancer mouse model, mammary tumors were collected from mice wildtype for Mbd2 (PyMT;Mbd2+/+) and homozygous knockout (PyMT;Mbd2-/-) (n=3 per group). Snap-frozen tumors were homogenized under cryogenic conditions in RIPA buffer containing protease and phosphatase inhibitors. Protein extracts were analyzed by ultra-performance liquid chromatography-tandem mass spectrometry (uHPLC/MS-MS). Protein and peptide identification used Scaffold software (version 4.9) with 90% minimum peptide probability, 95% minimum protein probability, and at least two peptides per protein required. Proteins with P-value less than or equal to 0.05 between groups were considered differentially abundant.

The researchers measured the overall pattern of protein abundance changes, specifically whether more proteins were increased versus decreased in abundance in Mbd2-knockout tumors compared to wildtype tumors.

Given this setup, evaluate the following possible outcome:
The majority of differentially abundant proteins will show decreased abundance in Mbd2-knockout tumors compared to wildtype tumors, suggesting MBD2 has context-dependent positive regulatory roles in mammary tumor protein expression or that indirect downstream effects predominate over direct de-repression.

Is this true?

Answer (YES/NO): NO